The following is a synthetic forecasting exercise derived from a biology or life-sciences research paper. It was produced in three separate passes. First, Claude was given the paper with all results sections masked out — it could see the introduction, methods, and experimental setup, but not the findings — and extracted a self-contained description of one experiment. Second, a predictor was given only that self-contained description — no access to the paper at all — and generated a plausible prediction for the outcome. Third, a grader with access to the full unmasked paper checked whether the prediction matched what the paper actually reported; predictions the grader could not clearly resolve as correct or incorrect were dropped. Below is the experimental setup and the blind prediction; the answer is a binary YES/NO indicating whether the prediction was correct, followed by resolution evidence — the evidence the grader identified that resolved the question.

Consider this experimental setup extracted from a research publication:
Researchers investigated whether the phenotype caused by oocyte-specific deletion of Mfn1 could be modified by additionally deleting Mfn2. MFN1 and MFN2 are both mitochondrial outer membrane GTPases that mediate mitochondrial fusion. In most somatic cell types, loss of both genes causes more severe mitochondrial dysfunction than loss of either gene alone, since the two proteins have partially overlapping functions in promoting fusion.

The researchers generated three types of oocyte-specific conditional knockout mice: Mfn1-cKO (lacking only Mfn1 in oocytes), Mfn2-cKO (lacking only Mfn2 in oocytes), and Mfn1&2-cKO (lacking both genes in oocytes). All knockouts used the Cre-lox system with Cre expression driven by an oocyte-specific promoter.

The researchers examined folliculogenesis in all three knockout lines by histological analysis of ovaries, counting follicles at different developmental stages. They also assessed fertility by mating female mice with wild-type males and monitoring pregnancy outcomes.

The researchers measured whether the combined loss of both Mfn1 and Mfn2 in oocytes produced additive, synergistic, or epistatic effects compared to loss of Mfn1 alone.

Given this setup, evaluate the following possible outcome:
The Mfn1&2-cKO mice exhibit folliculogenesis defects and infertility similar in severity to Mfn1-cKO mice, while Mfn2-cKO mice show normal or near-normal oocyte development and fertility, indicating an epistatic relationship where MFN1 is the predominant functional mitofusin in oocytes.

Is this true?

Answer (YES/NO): NO